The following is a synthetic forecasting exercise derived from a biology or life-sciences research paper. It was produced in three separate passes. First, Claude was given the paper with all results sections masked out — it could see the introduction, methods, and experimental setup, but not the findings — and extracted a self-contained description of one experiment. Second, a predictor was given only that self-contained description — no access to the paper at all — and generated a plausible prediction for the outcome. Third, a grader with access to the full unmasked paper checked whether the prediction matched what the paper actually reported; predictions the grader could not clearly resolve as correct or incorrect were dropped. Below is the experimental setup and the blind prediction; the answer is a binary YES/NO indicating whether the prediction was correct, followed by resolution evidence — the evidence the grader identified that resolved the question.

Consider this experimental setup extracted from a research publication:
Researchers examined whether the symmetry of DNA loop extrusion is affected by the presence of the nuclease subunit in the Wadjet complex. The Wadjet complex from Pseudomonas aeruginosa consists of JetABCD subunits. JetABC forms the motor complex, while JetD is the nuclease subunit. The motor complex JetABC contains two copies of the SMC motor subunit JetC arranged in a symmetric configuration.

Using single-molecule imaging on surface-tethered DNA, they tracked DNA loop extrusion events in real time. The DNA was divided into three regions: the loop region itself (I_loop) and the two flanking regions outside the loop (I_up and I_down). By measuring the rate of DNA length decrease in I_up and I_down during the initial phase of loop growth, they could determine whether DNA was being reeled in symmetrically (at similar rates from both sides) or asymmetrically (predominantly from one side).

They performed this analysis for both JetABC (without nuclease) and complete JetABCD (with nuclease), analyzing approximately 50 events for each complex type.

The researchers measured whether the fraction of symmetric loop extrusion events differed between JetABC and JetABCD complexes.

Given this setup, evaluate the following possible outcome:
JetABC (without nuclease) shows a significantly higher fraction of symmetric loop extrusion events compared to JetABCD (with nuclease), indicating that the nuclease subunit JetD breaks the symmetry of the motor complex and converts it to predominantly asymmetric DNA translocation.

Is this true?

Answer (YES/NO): NO